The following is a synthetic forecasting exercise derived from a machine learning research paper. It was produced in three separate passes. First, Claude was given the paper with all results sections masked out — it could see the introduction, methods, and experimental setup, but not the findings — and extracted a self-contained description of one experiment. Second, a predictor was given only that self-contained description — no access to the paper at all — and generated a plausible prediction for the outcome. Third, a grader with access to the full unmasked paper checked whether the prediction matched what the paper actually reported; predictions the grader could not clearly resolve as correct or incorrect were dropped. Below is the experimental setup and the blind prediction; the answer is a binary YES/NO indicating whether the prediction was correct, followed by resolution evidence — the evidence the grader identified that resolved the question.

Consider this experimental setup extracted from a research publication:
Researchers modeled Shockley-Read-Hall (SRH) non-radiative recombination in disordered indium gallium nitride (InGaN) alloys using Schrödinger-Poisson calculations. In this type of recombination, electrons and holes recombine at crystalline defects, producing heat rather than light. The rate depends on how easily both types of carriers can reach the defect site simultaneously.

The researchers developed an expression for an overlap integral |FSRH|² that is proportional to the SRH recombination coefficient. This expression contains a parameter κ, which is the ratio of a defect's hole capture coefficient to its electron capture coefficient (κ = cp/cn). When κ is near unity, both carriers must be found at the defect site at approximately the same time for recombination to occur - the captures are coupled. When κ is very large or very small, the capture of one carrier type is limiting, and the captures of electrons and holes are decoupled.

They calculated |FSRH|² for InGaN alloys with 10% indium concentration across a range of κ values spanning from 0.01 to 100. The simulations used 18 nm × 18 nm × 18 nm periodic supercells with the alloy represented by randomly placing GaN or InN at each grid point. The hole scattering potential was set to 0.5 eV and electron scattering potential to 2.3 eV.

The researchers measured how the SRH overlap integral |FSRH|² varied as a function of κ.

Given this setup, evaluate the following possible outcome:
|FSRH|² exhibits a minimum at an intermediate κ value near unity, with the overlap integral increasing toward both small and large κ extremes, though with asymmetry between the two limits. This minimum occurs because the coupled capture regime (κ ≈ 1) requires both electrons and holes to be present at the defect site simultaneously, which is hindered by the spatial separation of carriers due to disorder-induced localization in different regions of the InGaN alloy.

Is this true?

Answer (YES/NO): NO